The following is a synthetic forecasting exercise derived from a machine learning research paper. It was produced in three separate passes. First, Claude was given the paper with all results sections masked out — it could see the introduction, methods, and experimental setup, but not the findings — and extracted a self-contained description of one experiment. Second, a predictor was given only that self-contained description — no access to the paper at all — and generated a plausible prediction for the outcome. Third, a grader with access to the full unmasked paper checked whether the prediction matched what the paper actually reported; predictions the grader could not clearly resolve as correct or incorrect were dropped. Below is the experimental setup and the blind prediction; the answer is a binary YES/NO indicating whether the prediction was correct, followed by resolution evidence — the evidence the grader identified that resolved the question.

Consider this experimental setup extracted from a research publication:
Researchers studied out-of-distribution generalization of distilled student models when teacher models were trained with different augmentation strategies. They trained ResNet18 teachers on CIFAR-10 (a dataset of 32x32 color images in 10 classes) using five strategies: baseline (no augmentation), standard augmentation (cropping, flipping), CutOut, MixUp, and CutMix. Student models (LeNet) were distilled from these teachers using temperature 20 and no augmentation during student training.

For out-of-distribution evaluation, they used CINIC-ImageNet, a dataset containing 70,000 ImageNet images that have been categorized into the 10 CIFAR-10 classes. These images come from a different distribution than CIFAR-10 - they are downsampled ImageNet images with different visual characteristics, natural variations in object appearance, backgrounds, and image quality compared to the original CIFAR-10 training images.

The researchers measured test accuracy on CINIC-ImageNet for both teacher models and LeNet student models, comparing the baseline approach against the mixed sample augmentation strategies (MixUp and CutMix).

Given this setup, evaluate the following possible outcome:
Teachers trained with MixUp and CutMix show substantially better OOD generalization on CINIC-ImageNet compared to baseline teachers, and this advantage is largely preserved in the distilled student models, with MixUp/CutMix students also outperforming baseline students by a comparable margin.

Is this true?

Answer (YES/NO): NO